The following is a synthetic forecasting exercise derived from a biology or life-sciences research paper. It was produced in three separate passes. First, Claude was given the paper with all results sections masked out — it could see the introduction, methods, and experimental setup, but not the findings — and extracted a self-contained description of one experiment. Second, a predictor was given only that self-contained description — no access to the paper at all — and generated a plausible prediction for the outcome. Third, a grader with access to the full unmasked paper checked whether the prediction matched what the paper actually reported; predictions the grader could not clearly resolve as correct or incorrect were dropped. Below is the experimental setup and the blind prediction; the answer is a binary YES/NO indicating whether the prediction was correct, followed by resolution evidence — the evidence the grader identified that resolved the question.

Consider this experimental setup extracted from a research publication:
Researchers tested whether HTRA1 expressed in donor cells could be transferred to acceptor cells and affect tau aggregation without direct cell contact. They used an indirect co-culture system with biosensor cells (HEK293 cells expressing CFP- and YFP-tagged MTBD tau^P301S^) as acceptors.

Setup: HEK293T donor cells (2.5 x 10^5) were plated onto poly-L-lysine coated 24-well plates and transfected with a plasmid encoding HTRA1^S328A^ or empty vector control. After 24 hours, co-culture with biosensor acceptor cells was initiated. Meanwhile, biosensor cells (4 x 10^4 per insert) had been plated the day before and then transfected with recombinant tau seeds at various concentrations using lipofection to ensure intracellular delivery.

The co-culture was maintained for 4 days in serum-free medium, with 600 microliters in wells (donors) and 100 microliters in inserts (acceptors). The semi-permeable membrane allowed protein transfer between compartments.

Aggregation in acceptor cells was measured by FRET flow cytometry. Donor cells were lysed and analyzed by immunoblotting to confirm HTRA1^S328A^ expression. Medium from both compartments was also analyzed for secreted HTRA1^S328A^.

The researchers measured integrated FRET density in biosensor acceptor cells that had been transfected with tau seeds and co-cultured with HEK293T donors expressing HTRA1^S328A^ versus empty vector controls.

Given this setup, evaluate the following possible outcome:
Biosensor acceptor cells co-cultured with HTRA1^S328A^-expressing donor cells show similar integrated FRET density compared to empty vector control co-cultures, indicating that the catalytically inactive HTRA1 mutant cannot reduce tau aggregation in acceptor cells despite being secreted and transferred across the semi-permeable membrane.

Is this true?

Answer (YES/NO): NO